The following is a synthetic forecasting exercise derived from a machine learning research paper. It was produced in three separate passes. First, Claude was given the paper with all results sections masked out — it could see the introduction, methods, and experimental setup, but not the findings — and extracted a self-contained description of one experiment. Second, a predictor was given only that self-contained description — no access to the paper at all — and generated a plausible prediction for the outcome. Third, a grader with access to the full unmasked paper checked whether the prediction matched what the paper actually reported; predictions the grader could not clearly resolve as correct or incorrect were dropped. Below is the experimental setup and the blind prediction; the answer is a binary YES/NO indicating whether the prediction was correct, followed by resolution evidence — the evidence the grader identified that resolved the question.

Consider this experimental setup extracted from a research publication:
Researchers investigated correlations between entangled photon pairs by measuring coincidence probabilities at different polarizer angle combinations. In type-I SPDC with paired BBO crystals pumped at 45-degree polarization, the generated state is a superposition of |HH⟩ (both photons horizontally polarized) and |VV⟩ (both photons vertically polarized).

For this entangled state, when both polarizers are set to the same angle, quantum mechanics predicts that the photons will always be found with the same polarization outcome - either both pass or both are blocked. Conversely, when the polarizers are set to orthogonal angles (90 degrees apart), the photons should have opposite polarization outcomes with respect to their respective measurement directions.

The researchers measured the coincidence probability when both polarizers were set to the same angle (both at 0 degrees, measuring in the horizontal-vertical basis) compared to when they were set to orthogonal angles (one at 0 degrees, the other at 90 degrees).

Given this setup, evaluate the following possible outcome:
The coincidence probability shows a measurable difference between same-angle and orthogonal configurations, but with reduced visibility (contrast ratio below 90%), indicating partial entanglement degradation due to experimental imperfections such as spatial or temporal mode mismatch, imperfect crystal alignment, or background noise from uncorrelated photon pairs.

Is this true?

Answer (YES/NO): NO